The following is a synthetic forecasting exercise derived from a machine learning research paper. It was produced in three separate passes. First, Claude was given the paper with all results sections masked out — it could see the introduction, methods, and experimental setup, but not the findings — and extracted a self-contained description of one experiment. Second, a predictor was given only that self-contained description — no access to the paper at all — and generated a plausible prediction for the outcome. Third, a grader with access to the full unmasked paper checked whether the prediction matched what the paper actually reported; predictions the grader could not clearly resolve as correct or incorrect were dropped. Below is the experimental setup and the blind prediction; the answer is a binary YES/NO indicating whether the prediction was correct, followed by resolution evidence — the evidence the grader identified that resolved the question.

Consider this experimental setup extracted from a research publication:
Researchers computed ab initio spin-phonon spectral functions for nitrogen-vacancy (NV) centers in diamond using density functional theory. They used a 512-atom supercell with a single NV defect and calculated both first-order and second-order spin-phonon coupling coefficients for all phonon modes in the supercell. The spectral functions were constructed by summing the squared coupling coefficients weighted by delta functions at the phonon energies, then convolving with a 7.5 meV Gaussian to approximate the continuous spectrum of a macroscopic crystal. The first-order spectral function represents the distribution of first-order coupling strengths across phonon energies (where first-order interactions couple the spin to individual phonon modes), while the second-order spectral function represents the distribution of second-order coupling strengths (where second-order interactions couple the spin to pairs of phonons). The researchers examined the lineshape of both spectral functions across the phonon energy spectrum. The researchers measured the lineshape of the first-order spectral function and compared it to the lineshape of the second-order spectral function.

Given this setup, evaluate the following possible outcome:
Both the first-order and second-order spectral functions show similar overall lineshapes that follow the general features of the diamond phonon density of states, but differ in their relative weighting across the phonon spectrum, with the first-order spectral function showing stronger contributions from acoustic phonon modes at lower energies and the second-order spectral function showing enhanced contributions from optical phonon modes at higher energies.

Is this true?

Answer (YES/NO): NO